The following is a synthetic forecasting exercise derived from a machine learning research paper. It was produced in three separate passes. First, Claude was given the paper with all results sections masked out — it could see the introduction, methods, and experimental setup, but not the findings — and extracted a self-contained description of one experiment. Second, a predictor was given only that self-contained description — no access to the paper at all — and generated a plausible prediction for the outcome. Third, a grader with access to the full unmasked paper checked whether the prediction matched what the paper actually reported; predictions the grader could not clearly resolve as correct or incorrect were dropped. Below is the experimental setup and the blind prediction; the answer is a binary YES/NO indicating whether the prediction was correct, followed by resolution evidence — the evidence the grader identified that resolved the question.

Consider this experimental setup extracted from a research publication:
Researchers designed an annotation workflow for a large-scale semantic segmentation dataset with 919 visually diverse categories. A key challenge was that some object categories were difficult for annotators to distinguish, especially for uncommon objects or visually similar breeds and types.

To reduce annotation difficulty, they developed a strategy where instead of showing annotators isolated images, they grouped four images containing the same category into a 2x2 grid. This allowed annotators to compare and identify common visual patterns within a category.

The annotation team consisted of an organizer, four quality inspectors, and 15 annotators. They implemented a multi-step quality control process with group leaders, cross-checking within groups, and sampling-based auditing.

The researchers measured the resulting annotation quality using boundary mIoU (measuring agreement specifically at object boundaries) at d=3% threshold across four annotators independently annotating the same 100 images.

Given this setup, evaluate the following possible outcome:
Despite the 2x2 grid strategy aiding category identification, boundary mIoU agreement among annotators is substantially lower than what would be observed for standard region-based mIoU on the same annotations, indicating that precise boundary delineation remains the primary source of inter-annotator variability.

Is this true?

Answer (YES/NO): YES